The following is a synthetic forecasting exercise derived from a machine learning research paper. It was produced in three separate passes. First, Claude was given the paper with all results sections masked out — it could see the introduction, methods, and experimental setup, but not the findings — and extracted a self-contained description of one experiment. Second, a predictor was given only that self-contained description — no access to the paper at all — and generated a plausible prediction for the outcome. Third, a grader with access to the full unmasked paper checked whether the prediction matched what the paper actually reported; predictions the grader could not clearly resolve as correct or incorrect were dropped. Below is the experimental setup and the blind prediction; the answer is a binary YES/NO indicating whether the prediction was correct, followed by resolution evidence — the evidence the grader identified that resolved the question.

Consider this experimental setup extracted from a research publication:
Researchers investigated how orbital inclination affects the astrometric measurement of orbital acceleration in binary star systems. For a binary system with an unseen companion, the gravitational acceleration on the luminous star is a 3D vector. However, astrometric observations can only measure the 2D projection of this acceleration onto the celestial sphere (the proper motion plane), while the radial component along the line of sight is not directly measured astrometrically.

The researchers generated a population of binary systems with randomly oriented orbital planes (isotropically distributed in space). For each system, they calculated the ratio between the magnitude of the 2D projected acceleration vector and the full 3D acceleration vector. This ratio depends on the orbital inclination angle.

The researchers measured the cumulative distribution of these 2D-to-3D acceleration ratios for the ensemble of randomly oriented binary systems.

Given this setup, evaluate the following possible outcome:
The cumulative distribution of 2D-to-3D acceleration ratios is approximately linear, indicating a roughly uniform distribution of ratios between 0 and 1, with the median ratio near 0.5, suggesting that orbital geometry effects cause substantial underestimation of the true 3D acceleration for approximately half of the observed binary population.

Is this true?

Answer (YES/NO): NO